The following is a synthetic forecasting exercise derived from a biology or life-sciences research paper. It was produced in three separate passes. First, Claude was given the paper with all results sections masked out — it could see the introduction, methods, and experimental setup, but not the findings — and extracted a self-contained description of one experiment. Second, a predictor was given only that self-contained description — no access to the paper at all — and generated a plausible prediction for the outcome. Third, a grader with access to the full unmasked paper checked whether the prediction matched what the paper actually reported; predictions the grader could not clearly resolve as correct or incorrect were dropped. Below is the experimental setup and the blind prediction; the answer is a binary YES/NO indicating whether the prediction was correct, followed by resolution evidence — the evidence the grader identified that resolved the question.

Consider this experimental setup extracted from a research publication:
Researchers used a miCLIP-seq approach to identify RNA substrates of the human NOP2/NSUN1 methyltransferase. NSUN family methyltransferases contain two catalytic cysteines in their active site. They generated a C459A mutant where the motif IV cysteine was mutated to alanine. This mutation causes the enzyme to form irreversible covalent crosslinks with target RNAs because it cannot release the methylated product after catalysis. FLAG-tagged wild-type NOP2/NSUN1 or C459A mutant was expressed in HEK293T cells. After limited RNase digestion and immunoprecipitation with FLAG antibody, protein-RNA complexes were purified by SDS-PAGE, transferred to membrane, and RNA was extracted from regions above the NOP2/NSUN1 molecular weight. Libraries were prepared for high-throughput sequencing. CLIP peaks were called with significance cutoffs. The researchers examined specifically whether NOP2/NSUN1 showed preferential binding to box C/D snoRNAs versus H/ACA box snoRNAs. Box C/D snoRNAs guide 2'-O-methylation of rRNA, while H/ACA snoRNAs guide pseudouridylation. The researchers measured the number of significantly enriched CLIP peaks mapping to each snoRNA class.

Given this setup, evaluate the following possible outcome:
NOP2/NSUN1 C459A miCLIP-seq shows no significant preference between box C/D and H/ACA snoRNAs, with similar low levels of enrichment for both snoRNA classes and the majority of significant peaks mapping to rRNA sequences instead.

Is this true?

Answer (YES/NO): NO